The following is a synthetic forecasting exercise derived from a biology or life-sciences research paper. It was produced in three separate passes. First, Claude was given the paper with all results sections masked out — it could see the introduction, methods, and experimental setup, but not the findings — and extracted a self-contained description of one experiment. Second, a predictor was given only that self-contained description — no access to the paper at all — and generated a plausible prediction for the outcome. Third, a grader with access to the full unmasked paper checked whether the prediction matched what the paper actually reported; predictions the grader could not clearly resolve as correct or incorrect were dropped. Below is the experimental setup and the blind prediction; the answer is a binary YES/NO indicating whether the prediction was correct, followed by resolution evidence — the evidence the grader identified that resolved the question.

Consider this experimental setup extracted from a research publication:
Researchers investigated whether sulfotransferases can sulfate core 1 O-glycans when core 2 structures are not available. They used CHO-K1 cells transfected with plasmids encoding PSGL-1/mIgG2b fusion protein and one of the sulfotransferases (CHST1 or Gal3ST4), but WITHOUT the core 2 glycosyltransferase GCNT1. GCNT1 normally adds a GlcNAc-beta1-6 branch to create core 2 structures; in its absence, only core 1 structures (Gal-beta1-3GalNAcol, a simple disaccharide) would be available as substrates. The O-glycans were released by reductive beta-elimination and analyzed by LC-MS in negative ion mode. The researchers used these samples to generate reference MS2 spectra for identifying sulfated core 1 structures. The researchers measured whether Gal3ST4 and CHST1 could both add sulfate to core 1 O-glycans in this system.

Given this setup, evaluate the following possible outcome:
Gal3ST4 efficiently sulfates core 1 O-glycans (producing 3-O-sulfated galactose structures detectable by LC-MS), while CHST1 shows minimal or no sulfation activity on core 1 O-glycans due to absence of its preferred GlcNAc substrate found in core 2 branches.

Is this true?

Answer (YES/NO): NO